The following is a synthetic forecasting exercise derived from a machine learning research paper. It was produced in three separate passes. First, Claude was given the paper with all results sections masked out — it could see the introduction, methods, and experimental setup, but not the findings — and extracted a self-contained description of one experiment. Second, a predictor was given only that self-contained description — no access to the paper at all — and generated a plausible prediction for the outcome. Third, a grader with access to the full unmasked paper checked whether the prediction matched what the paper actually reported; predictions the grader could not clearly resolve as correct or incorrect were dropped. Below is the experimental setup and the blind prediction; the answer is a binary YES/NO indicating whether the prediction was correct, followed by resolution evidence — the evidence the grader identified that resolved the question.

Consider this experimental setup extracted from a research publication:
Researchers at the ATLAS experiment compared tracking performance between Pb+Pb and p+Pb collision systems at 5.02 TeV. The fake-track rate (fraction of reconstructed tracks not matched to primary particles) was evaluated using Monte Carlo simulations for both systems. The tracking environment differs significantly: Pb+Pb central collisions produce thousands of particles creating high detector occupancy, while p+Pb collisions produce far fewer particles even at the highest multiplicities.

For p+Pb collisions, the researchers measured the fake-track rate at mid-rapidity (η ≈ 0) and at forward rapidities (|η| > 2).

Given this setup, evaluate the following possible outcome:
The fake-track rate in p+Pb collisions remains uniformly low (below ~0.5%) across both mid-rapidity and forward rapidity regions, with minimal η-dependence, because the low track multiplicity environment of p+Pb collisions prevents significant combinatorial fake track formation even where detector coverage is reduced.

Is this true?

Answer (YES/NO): NO